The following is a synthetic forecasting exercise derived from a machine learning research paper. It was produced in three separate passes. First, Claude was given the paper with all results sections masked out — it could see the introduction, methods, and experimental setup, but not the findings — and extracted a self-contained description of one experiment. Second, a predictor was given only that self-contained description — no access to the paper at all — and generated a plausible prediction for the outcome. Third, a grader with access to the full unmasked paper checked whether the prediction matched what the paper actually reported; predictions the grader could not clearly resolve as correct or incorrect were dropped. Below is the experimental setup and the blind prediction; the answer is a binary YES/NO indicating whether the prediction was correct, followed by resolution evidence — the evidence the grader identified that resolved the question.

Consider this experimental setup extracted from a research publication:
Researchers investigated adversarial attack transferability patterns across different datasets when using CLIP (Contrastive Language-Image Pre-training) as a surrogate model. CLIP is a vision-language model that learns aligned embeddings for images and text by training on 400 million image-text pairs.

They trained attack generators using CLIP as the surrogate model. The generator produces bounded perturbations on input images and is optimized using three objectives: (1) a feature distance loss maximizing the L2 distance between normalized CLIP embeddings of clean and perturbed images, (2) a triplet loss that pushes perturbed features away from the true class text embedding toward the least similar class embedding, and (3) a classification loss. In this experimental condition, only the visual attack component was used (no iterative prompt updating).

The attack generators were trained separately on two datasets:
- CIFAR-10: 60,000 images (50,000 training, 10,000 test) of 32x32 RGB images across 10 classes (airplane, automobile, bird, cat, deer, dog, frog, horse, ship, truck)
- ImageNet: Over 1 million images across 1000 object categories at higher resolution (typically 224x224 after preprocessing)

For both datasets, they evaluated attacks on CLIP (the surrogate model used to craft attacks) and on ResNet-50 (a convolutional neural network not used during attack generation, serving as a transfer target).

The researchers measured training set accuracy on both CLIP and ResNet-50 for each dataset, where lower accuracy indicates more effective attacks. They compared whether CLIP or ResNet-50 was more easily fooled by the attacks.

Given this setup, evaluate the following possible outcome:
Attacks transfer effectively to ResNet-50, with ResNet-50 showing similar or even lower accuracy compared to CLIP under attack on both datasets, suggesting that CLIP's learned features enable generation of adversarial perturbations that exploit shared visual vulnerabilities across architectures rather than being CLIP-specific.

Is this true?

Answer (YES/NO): NO